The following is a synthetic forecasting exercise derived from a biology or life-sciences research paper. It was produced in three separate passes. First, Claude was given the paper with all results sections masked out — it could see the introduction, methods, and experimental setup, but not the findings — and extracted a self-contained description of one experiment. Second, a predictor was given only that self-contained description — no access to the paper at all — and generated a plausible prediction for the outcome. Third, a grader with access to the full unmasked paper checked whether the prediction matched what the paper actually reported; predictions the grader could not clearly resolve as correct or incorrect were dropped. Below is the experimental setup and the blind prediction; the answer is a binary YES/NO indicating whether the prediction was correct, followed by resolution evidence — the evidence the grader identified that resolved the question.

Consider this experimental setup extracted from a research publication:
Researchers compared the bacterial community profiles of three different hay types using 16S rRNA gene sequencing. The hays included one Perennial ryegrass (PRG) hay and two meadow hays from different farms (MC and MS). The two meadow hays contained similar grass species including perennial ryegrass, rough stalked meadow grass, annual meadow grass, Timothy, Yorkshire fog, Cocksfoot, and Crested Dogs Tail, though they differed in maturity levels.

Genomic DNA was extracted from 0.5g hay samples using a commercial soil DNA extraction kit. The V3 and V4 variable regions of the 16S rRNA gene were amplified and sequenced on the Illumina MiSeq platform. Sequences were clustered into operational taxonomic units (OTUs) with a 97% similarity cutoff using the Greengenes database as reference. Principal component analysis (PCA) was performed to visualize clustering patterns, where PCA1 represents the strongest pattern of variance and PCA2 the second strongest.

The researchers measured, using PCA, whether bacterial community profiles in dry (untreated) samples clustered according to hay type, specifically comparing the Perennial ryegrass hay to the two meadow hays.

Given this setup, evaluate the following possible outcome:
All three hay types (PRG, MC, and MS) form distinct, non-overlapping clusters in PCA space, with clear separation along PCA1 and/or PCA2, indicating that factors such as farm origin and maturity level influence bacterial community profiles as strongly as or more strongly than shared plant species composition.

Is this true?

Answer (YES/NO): NO